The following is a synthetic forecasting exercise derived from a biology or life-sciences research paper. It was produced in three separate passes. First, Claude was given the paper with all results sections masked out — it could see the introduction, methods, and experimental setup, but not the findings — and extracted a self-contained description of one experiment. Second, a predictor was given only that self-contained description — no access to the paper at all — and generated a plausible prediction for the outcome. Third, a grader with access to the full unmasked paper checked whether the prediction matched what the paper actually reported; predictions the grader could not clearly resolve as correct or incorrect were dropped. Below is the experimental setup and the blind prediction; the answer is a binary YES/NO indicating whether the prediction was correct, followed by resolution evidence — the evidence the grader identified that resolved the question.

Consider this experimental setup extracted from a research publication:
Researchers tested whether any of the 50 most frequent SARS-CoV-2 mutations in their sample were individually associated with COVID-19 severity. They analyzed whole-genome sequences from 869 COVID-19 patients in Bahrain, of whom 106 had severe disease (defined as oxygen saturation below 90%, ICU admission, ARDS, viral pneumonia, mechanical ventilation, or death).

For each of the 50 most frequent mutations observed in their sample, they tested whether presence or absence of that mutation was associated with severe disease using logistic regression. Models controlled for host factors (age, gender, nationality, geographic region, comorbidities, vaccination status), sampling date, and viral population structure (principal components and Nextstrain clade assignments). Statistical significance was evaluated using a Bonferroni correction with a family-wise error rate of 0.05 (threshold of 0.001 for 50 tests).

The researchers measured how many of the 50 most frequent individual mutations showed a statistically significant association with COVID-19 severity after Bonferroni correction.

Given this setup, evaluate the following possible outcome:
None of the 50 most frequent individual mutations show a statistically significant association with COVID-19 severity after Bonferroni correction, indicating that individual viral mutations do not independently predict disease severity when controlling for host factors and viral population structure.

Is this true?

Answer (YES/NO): YES